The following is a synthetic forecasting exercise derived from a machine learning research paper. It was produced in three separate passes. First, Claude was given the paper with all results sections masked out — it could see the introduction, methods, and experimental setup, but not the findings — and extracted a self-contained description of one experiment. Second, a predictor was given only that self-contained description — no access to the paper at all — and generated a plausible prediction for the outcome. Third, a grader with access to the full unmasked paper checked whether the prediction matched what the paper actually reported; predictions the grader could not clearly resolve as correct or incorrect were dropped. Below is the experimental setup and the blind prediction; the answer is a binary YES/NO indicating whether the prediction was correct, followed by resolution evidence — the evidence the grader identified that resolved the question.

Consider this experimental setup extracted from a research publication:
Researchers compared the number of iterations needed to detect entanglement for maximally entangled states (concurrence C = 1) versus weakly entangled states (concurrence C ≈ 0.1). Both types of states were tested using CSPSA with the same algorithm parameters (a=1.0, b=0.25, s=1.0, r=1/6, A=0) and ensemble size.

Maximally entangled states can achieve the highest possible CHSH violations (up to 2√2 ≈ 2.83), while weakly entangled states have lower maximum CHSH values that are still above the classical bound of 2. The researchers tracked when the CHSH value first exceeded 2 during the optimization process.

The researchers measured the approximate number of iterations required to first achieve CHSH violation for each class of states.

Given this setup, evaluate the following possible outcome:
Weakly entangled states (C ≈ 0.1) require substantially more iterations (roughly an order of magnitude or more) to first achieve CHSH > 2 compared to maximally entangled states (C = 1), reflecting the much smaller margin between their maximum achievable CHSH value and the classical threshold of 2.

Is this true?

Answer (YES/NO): NO